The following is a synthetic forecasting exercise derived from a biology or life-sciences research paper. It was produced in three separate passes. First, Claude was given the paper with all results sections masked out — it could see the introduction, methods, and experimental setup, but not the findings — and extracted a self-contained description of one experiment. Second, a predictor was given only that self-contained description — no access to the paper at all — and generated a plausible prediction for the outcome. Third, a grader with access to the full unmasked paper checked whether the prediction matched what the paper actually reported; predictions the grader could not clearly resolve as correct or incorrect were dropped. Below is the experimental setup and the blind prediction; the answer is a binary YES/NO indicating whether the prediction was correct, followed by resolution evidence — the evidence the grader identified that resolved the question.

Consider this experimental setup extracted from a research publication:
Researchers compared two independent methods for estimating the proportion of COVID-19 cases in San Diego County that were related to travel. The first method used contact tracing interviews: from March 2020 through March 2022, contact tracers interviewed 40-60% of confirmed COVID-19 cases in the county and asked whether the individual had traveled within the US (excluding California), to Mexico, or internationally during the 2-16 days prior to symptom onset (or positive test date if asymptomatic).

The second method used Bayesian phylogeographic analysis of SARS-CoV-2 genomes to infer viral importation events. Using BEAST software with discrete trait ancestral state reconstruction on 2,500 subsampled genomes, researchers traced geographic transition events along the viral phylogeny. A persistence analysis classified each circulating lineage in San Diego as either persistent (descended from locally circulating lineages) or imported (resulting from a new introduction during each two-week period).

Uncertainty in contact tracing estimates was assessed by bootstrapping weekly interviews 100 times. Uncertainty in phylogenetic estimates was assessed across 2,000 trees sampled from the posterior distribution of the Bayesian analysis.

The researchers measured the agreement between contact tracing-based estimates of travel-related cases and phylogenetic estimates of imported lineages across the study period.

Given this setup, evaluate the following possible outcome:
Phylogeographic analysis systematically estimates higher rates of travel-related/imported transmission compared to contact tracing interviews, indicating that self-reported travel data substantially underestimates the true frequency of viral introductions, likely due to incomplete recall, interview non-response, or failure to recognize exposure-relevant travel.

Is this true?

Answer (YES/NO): YES